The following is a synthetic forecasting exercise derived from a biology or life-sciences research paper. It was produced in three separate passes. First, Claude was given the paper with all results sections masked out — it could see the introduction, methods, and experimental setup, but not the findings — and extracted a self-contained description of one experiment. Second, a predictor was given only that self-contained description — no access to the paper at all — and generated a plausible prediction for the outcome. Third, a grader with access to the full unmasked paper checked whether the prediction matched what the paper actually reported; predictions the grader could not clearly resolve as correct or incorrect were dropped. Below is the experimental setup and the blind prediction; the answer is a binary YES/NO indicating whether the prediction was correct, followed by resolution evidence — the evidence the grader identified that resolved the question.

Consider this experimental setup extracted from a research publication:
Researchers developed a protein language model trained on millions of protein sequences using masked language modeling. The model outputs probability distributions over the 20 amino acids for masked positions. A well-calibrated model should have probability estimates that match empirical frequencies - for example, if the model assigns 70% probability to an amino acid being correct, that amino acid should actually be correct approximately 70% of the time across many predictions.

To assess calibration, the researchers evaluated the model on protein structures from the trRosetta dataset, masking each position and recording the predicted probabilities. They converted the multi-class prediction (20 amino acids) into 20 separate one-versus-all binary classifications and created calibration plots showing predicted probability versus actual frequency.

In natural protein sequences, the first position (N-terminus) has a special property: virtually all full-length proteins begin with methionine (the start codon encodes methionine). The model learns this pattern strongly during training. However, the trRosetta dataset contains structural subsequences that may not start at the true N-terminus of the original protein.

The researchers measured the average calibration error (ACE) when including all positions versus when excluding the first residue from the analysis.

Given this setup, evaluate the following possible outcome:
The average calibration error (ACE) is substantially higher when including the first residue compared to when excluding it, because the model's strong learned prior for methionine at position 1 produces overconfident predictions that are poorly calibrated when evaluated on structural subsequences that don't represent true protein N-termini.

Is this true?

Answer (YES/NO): YES